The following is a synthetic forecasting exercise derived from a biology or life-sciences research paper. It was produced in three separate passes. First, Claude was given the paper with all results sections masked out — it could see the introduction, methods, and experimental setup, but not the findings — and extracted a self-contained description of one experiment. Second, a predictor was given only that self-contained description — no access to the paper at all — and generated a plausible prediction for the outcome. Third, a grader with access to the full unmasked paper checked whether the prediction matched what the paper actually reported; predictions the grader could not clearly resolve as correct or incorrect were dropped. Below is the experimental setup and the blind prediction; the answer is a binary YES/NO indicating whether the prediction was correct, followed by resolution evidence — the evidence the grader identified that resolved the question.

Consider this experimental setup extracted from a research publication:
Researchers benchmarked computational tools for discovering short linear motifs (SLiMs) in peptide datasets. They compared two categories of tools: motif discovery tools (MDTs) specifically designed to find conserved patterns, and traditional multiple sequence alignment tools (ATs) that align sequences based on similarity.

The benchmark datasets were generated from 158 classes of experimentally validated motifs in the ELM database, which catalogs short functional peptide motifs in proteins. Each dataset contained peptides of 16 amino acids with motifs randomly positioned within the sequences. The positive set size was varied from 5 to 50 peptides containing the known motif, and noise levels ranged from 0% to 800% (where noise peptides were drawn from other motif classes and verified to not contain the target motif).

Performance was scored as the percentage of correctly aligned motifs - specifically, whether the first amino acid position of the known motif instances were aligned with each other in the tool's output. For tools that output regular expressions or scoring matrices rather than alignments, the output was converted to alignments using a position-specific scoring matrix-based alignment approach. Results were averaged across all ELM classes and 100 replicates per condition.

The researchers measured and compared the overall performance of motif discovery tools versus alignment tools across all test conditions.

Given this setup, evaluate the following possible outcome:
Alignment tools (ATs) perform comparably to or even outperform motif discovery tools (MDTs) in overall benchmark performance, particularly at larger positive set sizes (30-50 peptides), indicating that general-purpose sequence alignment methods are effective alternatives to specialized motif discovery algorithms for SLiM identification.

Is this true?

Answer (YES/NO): NO